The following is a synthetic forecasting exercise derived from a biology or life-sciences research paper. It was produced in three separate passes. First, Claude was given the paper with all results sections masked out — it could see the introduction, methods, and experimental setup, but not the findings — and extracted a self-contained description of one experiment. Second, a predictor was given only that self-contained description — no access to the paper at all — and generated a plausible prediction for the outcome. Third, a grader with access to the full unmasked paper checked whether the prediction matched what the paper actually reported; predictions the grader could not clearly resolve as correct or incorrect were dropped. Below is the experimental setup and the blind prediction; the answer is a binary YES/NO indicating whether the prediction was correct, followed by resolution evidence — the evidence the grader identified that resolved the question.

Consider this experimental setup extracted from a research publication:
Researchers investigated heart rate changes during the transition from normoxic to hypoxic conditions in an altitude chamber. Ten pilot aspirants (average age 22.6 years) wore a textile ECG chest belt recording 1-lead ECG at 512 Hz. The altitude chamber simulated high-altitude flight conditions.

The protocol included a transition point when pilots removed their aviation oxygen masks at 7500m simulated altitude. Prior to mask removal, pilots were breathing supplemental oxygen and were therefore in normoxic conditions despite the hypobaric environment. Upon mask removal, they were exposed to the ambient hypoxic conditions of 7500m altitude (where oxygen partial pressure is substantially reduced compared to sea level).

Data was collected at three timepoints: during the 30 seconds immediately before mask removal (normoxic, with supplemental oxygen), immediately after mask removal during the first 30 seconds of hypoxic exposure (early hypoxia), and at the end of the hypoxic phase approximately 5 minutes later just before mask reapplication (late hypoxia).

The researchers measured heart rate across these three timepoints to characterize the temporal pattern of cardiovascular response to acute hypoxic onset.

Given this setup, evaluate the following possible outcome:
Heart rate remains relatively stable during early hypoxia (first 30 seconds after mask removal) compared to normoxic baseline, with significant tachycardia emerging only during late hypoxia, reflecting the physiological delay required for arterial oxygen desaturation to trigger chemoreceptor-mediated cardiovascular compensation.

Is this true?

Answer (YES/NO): YES